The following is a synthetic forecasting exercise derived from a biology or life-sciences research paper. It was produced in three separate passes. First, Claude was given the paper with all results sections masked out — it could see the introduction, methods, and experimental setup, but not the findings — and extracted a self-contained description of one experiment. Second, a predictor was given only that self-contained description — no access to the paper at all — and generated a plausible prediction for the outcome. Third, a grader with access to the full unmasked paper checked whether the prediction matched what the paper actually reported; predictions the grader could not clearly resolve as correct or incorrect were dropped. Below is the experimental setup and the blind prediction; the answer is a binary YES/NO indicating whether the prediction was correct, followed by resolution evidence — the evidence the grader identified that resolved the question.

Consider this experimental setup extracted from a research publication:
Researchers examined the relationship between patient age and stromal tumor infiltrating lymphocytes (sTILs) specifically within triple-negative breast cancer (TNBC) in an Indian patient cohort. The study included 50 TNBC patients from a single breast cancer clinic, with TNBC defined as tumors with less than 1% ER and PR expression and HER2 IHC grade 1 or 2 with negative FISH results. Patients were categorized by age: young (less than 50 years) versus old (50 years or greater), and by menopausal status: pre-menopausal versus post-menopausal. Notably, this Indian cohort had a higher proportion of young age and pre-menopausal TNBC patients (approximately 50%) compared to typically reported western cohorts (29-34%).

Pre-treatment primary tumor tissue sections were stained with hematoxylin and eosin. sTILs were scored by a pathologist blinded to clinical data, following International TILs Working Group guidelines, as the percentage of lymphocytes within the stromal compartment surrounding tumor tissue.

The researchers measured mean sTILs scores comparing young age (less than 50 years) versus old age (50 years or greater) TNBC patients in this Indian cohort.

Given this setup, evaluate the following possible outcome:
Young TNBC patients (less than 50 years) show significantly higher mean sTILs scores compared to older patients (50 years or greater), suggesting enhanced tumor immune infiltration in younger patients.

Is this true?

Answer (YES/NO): NO